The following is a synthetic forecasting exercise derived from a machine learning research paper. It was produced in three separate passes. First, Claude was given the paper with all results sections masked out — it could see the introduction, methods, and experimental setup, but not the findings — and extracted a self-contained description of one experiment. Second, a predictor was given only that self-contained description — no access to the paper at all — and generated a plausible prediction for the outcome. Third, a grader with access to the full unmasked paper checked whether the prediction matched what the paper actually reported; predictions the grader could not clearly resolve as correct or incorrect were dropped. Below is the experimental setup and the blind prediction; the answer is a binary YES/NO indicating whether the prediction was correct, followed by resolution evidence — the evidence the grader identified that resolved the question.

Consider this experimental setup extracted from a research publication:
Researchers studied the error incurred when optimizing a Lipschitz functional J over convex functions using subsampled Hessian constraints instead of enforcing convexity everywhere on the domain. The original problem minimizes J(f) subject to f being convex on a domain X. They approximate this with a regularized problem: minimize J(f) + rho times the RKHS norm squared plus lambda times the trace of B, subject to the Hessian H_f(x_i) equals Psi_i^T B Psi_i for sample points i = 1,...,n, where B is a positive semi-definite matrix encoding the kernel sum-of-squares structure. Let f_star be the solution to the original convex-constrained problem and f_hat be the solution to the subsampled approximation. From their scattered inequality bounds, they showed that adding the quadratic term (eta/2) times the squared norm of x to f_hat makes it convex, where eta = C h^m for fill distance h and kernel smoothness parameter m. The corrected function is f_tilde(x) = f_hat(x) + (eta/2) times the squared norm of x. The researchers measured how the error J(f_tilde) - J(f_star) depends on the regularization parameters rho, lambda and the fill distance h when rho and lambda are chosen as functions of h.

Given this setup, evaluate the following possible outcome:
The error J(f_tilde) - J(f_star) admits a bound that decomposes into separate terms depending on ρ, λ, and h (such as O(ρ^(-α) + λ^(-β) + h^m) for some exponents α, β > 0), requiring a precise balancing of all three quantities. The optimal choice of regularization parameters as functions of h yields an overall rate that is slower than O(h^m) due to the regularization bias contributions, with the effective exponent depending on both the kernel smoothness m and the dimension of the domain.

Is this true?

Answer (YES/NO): NO